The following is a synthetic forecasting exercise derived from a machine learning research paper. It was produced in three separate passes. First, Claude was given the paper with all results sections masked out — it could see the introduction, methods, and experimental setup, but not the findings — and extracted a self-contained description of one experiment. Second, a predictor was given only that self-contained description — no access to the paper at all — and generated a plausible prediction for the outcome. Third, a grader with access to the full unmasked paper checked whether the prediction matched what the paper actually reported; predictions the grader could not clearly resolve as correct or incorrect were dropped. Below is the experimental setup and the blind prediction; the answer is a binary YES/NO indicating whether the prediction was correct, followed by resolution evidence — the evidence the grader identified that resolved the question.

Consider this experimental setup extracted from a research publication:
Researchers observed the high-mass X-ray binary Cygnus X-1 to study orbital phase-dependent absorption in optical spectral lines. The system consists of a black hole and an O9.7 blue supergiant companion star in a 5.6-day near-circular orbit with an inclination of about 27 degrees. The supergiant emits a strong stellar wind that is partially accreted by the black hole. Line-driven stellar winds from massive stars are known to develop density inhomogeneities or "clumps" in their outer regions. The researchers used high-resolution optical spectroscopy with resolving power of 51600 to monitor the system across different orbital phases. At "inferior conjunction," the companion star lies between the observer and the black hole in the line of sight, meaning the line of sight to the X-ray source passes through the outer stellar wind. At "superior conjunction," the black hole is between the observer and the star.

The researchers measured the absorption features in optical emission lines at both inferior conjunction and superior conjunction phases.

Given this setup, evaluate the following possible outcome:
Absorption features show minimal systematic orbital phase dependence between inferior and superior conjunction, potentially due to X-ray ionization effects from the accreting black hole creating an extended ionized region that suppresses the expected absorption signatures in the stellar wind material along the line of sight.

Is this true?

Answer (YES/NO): NO